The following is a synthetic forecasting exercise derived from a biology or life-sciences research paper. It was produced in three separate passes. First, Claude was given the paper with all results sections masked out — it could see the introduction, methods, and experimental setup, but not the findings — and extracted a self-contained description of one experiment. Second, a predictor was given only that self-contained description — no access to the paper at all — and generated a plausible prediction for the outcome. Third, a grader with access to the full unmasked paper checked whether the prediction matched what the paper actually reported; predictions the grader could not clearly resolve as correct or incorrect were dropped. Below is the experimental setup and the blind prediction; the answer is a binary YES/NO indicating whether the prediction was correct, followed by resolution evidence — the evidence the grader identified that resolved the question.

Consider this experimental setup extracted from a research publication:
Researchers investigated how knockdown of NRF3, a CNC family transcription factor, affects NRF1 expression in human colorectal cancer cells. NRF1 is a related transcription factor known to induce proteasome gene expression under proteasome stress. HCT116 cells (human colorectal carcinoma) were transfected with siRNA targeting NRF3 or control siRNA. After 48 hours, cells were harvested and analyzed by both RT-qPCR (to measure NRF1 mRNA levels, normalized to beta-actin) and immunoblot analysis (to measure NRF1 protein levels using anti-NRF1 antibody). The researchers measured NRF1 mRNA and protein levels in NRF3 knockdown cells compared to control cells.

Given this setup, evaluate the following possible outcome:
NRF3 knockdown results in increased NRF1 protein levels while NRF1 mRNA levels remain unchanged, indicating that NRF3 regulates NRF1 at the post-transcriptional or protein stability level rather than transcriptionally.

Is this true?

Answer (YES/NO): YES